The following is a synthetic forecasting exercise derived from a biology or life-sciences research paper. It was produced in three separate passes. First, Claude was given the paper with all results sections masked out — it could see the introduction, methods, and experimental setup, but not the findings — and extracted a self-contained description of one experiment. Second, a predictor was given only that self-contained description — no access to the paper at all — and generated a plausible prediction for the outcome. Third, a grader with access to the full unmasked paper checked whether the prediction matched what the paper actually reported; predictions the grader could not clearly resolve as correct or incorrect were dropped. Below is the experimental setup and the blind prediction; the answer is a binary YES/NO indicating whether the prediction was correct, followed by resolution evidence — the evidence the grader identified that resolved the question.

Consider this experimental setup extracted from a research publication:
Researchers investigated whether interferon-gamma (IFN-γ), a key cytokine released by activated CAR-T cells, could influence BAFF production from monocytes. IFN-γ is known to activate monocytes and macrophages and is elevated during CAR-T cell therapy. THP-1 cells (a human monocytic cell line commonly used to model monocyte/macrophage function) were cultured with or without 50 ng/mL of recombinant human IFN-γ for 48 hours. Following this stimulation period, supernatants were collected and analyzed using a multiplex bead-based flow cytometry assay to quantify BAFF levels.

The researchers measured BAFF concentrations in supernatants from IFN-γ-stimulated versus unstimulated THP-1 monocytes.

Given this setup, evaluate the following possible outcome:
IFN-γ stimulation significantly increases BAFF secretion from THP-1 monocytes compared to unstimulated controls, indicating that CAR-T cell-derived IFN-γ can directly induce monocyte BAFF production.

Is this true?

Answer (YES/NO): YES